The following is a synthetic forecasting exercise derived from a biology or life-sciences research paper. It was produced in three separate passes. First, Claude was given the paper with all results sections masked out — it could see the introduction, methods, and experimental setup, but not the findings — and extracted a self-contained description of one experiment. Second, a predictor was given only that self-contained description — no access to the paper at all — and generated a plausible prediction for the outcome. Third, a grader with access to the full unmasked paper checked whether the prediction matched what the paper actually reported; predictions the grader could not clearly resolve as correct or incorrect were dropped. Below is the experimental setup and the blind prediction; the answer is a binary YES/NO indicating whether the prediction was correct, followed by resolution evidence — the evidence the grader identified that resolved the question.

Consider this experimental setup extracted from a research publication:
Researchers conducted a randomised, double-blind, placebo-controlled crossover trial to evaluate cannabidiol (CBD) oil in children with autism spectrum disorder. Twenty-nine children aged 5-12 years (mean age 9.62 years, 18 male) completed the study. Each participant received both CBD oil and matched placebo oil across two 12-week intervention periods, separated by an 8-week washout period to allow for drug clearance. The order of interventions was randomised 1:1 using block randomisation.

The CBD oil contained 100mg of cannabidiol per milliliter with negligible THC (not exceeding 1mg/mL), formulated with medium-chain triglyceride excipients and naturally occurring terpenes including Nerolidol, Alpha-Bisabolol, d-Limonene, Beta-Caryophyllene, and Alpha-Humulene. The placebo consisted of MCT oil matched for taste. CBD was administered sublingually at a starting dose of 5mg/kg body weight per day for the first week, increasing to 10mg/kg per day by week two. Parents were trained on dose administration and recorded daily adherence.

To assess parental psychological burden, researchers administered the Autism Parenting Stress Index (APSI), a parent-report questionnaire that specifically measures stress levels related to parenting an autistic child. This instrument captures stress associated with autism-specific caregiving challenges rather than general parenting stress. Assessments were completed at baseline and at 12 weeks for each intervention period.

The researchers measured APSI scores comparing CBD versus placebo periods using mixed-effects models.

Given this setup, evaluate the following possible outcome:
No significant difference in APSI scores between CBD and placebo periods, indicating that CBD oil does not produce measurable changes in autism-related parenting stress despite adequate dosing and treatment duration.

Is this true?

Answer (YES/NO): NO